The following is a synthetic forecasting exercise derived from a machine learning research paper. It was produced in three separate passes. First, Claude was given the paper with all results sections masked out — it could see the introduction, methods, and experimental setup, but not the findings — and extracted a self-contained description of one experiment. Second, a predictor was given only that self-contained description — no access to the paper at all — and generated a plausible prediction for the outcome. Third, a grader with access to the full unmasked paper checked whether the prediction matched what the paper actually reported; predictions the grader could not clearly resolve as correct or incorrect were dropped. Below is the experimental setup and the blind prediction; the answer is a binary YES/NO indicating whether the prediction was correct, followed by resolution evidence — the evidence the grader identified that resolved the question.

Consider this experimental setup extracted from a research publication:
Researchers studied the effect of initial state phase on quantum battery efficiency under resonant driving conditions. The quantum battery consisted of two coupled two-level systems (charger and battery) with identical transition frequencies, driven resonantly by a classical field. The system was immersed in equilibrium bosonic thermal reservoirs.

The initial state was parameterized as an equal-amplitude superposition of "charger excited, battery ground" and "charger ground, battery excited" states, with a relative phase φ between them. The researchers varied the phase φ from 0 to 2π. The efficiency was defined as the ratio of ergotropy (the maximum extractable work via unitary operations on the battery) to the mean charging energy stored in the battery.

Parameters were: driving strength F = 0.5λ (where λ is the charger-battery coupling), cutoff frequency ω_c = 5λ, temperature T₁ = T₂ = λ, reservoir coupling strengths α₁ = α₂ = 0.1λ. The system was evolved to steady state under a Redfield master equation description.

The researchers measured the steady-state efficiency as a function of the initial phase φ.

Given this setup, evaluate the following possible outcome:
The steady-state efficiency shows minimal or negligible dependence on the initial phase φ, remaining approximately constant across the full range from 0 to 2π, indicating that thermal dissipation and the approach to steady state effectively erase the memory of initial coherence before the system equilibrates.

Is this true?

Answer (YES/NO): NO